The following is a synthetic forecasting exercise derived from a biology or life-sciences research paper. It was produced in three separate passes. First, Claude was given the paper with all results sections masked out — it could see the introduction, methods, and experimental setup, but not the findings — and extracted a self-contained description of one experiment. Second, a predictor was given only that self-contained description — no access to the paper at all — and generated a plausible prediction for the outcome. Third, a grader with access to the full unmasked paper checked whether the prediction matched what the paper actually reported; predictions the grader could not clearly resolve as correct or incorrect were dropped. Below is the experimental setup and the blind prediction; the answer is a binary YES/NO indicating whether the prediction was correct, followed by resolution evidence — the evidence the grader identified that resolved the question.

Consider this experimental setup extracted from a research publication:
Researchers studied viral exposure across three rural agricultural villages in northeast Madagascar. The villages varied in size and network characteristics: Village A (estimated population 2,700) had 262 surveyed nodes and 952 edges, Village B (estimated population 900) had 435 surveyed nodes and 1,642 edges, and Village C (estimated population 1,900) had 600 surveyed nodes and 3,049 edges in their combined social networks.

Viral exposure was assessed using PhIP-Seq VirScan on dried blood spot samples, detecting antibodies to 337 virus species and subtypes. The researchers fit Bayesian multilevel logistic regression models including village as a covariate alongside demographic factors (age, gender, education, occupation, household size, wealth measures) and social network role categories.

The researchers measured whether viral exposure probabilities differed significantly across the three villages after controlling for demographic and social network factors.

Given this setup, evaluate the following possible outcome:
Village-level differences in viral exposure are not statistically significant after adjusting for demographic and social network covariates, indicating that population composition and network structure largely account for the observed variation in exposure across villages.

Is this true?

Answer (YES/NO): NO